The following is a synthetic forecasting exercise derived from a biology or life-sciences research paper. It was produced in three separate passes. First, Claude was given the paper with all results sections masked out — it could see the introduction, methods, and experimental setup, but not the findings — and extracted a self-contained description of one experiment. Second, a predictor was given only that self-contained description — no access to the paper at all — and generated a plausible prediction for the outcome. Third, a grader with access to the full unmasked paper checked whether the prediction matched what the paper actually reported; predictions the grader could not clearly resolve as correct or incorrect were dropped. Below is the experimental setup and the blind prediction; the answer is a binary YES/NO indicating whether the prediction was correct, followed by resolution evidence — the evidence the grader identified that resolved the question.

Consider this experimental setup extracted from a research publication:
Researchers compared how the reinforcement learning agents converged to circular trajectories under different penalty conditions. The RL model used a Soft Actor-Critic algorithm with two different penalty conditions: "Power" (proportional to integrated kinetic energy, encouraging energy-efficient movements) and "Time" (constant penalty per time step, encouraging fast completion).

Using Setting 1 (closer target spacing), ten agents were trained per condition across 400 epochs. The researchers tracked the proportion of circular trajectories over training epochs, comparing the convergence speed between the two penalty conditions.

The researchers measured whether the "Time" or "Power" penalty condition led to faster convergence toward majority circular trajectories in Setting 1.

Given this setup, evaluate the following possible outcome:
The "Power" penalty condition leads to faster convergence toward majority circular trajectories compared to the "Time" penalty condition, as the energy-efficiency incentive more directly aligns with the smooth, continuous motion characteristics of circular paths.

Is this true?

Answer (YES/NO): NO